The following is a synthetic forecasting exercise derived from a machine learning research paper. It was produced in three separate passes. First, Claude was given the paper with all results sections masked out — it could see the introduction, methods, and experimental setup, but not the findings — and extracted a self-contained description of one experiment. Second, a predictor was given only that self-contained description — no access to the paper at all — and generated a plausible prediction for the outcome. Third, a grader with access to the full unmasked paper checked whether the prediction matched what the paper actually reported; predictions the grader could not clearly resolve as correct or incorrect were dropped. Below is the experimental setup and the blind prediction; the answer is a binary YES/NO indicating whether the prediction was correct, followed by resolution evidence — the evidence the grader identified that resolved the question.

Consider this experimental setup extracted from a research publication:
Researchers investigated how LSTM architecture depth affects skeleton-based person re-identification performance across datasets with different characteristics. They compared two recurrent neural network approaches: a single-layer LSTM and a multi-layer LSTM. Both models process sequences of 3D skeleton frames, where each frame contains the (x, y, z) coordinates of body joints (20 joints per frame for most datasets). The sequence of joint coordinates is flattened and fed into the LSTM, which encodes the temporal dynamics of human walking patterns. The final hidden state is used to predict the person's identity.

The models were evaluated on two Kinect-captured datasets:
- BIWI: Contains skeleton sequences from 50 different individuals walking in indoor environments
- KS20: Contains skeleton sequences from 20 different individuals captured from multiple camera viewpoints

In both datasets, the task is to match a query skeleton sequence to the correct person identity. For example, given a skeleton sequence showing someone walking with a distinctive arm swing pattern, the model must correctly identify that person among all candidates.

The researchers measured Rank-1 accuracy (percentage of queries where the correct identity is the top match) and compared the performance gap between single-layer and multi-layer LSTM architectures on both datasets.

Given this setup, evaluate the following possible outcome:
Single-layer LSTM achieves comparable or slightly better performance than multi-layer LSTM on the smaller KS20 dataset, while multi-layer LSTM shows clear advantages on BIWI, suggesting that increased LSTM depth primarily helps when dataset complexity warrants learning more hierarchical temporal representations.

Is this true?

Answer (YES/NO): NO